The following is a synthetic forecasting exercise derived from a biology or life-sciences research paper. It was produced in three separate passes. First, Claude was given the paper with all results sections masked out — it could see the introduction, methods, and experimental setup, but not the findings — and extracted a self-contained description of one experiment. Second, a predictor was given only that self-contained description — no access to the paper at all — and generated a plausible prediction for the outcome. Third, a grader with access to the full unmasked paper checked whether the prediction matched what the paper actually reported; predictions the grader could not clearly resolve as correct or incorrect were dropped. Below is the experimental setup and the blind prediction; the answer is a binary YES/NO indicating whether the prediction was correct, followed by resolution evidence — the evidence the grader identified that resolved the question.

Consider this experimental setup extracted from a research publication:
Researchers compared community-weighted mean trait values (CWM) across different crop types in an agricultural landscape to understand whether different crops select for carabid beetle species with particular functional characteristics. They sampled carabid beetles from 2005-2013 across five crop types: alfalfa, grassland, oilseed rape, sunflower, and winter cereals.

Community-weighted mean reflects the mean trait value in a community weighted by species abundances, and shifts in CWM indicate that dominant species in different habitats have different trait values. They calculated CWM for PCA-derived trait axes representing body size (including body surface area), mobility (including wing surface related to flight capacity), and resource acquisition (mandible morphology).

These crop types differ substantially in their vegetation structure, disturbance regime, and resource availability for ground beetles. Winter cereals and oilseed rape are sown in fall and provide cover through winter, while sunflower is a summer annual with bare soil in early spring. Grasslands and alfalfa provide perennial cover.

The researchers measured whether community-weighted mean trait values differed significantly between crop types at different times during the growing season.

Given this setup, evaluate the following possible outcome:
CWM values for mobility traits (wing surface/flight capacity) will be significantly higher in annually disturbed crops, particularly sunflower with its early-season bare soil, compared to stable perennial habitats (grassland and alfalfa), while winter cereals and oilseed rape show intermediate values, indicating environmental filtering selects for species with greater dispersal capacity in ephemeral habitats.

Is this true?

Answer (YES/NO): NO